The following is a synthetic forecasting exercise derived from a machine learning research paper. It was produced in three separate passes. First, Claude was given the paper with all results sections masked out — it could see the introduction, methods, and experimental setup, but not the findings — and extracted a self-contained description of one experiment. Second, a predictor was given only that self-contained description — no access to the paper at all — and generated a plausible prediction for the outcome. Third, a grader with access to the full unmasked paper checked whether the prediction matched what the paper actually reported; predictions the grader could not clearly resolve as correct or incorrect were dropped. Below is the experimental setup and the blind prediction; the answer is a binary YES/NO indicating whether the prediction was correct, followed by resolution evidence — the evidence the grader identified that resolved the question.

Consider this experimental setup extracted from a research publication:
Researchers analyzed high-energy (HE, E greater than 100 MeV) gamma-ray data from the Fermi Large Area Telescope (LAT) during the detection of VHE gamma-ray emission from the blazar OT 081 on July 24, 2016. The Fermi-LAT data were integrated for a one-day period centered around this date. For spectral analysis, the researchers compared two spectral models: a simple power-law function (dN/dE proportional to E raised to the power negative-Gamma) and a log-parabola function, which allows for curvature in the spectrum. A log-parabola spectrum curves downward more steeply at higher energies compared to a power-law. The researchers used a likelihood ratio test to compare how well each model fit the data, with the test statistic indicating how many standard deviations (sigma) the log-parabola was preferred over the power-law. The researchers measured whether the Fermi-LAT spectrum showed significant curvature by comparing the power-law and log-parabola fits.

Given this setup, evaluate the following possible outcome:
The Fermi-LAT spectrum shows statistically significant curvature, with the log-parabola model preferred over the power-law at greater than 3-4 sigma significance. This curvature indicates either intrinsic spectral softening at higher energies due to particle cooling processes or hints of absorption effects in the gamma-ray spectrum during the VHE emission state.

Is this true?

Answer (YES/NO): NO